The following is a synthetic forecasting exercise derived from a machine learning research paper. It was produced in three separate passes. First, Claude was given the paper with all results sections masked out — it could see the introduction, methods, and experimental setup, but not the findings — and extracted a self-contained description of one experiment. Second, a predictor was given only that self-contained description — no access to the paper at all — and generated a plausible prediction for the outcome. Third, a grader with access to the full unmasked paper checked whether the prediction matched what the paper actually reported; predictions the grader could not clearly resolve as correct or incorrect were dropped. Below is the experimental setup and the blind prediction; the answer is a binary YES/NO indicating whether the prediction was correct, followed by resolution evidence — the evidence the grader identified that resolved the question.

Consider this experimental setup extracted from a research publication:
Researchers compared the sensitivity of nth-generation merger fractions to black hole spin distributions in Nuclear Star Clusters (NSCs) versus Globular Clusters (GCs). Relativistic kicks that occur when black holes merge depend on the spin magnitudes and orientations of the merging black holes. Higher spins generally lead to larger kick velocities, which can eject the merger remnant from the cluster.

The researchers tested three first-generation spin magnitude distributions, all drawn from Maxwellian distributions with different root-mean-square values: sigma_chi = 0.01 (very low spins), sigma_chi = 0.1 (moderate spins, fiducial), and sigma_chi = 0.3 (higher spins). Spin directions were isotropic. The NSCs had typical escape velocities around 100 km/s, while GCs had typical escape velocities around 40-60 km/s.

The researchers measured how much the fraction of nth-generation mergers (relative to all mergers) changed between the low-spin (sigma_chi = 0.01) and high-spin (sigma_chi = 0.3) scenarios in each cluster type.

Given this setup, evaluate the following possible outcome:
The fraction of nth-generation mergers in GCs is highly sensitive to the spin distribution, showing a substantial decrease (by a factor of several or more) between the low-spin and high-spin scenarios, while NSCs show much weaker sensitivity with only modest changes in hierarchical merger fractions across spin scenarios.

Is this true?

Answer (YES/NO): YES